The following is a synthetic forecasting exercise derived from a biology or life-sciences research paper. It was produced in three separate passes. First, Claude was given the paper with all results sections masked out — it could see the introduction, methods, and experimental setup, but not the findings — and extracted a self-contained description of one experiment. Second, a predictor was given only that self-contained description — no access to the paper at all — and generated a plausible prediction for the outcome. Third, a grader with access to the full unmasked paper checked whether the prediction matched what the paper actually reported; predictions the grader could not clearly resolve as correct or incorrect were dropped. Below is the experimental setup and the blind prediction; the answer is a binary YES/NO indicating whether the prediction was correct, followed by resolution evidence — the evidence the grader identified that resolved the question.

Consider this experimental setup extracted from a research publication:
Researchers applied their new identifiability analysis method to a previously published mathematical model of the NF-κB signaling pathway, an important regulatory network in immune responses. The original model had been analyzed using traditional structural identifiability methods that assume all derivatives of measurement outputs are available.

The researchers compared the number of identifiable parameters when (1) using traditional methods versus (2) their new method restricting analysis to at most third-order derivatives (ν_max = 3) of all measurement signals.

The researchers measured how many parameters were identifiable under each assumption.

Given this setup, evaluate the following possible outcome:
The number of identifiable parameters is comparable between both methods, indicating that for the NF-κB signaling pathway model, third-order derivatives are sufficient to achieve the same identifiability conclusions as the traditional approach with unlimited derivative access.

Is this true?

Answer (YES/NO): NO